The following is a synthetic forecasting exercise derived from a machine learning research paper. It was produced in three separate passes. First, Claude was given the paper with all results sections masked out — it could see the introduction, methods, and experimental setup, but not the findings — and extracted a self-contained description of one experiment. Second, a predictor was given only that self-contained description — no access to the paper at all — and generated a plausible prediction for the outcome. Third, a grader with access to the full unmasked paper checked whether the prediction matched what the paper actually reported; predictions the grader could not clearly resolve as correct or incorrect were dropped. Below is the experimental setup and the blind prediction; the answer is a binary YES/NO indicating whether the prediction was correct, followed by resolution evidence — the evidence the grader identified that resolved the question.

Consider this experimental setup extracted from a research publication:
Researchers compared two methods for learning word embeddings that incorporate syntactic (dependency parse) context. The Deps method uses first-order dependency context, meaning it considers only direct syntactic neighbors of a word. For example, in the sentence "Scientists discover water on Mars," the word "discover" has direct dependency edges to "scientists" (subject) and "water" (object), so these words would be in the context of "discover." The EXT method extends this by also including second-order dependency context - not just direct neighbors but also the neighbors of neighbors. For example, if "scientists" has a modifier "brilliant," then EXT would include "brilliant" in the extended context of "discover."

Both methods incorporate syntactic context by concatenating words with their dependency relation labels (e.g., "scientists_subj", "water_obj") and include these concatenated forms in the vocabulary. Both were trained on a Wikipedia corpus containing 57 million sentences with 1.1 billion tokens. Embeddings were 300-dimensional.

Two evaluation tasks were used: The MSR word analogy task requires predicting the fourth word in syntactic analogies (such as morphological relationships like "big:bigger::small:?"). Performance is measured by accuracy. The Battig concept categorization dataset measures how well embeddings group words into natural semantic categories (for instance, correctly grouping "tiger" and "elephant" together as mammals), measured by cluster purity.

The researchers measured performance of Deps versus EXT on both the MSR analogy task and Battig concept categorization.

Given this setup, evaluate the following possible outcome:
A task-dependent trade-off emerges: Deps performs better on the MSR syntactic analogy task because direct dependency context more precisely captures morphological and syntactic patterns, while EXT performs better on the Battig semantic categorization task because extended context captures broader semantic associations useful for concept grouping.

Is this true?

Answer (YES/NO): NO